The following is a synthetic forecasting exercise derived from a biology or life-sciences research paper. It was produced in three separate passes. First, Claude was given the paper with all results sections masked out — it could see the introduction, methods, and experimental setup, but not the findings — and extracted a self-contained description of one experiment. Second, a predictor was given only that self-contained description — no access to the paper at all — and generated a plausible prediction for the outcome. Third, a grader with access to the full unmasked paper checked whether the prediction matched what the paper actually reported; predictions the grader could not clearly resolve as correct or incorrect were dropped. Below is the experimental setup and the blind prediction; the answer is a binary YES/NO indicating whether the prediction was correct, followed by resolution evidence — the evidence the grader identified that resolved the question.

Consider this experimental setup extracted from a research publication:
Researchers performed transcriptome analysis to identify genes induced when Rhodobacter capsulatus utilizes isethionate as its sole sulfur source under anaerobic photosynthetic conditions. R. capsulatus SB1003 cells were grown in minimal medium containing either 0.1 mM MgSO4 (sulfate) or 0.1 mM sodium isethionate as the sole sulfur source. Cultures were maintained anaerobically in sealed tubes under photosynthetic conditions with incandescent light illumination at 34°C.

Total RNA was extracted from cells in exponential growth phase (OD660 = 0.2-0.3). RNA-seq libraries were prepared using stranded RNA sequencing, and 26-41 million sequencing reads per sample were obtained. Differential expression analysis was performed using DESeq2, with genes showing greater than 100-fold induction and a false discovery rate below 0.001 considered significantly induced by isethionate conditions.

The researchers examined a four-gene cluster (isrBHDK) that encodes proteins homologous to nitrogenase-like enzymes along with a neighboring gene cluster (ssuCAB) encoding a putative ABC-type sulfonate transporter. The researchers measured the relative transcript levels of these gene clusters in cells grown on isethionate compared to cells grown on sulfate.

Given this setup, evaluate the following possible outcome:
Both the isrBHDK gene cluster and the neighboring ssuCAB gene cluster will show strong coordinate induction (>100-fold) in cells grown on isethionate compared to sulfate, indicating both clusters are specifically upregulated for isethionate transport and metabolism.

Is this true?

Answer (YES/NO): YES